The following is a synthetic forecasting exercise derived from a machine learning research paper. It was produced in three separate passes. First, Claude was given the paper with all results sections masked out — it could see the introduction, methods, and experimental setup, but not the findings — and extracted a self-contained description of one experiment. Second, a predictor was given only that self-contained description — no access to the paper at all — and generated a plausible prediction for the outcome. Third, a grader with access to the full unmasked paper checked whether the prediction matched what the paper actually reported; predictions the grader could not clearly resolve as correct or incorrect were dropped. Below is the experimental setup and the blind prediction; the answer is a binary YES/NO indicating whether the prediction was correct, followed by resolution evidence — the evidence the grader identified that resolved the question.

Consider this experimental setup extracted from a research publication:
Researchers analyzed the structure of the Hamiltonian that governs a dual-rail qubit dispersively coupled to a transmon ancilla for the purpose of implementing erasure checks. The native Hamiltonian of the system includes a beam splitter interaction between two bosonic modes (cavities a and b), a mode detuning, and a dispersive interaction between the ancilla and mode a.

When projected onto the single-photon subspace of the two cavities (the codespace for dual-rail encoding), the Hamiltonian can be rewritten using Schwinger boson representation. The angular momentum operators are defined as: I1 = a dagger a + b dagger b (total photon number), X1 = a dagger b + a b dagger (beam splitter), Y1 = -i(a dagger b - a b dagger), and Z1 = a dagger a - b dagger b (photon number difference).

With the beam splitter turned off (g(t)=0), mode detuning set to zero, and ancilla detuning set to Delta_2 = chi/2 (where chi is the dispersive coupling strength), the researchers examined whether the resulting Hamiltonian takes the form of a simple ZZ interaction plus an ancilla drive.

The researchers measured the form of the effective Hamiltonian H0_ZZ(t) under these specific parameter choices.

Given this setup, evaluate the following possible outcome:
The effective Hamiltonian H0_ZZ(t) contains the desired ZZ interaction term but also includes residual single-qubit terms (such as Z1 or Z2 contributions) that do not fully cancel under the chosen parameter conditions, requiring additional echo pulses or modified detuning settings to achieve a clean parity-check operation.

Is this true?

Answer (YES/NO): NO